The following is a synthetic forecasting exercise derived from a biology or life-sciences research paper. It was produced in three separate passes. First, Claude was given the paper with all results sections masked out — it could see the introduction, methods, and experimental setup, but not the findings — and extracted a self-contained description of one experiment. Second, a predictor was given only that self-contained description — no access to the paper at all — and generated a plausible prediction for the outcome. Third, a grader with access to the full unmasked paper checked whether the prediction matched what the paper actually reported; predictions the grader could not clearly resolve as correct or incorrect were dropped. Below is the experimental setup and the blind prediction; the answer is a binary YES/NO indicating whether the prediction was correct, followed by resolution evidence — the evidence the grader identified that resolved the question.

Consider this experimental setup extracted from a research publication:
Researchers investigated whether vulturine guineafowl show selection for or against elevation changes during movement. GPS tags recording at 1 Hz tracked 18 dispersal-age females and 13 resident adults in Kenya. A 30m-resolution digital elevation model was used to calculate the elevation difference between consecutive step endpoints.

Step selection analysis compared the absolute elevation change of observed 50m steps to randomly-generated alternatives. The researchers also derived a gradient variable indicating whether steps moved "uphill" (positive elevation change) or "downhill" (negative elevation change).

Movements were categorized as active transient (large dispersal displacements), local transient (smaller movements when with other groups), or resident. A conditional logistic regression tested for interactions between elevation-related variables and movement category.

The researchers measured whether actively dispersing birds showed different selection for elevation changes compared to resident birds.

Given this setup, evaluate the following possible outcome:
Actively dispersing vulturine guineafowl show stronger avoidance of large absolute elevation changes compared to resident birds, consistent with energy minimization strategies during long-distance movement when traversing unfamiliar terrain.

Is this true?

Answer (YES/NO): NO